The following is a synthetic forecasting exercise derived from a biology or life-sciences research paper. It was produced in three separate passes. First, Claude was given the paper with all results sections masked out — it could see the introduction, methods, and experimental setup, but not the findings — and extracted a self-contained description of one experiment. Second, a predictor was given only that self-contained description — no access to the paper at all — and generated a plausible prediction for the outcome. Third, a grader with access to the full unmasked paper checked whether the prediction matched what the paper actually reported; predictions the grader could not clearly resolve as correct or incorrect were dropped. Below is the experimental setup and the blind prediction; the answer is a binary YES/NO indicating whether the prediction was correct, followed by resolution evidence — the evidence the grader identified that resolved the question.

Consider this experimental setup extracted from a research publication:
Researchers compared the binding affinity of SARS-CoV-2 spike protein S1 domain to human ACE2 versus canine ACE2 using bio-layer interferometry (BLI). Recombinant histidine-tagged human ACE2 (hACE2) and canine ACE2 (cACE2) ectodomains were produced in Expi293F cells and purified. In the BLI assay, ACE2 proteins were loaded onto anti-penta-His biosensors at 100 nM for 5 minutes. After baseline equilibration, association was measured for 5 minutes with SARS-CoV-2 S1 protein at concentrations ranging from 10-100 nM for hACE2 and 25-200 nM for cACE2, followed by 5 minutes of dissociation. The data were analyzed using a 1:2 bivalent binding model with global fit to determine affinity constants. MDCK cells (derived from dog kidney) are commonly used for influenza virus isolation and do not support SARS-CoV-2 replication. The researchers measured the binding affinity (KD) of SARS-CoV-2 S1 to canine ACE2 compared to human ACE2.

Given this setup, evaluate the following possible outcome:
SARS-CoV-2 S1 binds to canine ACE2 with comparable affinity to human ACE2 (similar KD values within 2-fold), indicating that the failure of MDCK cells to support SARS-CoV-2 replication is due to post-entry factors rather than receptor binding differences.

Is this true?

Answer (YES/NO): NO